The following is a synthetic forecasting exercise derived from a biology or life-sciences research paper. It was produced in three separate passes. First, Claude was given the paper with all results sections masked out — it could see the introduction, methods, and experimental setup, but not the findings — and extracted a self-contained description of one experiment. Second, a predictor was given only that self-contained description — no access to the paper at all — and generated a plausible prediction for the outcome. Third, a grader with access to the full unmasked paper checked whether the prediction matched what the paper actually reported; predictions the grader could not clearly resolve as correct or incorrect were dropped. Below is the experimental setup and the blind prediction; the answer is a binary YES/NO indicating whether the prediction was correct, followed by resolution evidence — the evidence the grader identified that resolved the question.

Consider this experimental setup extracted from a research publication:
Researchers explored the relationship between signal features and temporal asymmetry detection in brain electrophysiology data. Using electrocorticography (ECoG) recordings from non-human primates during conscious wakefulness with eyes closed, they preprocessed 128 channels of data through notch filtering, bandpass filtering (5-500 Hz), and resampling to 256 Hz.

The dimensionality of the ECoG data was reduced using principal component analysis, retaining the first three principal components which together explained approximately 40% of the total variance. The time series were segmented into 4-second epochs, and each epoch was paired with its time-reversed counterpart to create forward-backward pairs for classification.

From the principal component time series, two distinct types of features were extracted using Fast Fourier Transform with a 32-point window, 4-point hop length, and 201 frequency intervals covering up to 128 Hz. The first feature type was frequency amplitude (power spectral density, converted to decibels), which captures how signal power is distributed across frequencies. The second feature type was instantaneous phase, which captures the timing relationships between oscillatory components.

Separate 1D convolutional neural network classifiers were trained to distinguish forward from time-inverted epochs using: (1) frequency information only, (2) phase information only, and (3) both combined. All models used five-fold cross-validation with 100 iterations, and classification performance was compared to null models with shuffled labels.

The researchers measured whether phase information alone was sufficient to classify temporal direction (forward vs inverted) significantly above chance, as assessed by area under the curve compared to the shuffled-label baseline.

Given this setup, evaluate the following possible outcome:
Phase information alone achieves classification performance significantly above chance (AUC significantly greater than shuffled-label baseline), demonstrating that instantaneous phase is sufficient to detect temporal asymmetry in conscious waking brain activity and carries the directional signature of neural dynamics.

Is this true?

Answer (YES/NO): YES